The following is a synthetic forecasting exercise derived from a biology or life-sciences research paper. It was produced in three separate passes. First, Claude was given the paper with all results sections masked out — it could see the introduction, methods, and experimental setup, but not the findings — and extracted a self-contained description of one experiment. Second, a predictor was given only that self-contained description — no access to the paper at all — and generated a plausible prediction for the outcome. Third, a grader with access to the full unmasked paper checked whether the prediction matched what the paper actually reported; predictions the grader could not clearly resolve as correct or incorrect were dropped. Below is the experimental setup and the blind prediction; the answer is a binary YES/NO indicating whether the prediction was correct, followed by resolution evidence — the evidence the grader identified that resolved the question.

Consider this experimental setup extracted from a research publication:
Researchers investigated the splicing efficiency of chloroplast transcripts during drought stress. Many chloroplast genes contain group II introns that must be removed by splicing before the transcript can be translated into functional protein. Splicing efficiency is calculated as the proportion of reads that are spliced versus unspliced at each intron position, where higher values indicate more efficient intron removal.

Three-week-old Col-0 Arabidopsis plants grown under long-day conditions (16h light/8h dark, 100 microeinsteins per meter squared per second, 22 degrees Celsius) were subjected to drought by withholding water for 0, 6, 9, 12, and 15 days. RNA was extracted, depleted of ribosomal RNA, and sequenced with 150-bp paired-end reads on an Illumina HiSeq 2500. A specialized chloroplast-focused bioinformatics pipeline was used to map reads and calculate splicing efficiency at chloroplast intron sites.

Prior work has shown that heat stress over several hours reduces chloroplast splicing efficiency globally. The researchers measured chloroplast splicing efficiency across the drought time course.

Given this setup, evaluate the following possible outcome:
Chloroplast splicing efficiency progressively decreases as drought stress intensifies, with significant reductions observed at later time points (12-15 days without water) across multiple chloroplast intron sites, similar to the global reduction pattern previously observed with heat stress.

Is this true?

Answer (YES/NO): NO